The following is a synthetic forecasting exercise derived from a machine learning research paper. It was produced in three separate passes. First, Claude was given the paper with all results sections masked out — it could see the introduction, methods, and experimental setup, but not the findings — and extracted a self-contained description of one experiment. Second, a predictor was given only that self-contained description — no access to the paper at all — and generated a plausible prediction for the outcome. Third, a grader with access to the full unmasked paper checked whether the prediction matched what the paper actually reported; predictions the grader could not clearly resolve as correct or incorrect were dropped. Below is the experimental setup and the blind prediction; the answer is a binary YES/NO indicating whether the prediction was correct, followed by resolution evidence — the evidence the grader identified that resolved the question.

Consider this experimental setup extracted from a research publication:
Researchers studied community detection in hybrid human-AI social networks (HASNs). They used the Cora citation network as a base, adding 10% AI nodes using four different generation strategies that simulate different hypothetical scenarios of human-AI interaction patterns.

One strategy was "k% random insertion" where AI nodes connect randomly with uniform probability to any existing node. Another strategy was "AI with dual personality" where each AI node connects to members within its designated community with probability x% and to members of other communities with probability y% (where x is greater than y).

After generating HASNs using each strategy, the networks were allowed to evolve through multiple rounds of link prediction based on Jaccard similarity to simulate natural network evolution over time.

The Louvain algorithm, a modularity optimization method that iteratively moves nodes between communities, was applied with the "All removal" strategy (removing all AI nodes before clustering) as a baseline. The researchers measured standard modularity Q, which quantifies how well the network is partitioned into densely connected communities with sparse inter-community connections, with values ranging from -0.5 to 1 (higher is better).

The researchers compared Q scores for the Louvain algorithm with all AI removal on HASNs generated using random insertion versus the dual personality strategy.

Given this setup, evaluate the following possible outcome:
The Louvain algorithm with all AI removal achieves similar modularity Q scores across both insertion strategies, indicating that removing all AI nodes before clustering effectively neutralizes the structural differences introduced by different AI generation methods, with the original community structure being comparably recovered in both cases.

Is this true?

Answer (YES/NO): NO